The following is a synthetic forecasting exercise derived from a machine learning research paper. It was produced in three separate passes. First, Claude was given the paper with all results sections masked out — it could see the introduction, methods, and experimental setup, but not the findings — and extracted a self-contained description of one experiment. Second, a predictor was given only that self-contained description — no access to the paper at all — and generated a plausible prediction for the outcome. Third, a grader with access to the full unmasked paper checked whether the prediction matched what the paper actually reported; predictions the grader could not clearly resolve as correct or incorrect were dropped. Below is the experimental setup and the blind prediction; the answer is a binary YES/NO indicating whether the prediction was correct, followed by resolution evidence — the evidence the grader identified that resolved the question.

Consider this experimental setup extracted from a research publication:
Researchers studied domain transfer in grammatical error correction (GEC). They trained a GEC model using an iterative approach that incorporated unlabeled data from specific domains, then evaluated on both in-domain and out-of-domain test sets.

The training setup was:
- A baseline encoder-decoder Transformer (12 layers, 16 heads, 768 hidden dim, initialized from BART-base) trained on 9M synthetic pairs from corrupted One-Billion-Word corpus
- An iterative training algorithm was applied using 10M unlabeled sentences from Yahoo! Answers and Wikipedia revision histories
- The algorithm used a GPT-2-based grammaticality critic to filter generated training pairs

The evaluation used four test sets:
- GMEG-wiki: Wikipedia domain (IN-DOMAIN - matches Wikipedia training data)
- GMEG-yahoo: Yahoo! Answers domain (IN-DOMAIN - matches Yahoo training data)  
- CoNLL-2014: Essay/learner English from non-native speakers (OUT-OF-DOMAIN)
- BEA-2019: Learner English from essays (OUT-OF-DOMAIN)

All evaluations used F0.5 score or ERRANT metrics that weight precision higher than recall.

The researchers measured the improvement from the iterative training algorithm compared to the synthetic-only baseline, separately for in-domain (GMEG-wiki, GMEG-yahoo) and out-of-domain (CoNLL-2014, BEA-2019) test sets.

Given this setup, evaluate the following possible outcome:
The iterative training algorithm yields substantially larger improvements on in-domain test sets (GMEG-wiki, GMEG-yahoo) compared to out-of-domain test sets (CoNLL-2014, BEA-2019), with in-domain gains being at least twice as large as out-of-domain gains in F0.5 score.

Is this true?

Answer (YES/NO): NO